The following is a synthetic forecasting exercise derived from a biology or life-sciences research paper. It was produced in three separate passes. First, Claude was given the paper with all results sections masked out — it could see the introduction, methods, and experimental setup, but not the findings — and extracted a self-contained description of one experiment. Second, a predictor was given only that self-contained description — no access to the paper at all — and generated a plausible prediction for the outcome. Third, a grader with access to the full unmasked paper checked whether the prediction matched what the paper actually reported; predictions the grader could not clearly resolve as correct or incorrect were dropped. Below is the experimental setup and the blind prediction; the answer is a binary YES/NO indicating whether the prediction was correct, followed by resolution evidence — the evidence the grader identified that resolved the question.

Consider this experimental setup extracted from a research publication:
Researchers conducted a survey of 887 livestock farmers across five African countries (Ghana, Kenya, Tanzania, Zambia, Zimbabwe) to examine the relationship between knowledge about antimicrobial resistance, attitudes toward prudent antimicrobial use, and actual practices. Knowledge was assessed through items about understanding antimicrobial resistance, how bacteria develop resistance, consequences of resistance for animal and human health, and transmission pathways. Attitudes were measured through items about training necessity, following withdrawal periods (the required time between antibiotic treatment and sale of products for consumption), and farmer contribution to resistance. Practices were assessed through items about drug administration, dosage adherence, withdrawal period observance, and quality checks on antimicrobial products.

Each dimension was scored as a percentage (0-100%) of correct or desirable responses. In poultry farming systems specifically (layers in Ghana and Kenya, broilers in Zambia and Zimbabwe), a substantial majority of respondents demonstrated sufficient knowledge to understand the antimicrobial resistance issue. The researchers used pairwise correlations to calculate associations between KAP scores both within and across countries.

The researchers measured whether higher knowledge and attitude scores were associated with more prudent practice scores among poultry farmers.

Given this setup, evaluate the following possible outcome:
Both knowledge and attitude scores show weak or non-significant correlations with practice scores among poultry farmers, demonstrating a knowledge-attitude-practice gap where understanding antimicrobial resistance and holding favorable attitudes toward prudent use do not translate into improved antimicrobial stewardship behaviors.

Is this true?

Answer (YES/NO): YES